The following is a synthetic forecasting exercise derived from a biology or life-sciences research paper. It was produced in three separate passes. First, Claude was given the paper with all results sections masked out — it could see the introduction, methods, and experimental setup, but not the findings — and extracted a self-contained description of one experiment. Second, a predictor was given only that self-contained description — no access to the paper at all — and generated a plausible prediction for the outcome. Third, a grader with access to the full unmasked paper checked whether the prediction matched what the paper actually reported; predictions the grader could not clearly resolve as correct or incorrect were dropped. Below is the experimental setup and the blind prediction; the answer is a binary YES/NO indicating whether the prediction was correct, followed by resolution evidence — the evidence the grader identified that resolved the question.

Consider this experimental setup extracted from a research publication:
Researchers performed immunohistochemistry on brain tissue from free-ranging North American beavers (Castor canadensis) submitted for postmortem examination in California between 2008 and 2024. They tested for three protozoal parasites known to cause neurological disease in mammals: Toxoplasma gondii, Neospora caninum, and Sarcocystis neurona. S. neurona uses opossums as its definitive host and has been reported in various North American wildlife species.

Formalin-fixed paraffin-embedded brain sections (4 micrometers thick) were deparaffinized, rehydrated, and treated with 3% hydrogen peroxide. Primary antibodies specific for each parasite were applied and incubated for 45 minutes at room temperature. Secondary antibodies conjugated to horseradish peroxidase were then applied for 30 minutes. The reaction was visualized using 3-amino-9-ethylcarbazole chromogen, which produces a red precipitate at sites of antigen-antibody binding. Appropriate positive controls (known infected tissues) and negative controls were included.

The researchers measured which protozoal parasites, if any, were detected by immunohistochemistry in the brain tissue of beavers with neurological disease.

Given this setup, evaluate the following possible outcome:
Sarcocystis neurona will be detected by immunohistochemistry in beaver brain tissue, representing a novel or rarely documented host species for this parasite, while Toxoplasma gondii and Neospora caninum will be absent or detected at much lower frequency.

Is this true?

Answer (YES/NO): NO